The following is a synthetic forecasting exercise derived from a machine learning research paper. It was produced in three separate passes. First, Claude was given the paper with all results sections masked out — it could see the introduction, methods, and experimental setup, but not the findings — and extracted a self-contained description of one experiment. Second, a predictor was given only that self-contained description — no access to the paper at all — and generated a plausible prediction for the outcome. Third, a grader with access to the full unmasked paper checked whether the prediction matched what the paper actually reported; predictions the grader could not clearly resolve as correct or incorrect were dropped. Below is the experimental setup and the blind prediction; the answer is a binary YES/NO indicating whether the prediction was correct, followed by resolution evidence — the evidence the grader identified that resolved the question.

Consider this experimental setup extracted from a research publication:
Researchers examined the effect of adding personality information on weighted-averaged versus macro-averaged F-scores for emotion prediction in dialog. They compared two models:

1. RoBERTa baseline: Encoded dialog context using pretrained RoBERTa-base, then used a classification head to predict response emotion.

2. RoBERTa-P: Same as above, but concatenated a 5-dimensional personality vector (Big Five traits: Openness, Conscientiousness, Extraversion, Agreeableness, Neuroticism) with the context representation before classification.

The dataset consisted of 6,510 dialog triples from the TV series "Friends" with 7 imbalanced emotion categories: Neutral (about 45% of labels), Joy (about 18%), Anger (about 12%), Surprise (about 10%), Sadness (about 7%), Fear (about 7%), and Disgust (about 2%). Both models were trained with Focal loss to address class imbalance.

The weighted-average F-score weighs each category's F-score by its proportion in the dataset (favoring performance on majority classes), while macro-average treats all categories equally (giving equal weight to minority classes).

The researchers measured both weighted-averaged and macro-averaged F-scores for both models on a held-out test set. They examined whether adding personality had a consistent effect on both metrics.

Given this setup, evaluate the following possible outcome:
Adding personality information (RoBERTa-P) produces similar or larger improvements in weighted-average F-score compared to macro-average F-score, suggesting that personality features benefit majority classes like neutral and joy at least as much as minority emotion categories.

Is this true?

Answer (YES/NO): YES